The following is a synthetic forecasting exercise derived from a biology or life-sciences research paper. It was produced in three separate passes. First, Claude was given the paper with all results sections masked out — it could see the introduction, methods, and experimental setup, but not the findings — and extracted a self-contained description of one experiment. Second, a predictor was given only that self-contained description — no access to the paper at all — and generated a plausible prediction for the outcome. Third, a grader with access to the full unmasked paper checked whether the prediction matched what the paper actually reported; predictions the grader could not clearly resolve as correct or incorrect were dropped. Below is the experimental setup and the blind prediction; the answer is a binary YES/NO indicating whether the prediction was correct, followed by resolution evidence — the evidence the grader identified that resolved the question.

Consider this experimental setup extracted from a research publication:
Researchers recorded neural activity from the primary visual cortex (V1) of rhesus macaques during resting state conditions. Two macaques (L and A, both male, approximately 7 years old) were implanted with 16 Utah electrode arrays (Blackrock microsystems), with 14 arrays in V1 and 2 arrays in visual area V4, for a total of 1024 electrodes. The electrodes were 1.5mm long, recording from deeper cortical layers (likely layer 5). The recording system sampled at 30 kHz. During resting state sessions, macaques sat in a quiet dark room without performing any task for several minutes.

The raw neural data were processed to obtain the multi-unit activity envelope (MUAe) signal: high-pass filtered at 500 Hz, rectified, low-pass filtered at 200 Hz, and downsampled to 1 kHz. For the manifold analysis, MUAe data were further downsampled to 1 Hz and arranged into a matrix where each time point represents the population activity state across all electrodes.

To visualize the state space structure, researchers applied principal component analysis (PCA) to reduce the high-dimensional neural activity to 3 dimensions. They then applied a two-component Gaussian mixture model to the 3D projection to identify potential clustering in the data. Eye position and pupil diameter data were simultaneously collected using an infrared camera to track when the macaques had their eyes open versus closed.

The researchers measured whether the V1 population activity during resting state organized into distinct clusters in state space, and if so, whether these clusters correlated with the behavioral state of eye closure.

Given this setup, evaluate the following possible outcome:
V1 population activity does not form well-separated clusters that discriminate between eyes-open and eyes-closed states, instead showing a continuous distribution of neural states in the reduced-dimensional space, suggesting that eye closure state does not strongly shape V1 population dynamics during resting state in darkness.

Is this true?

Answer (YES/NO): NO